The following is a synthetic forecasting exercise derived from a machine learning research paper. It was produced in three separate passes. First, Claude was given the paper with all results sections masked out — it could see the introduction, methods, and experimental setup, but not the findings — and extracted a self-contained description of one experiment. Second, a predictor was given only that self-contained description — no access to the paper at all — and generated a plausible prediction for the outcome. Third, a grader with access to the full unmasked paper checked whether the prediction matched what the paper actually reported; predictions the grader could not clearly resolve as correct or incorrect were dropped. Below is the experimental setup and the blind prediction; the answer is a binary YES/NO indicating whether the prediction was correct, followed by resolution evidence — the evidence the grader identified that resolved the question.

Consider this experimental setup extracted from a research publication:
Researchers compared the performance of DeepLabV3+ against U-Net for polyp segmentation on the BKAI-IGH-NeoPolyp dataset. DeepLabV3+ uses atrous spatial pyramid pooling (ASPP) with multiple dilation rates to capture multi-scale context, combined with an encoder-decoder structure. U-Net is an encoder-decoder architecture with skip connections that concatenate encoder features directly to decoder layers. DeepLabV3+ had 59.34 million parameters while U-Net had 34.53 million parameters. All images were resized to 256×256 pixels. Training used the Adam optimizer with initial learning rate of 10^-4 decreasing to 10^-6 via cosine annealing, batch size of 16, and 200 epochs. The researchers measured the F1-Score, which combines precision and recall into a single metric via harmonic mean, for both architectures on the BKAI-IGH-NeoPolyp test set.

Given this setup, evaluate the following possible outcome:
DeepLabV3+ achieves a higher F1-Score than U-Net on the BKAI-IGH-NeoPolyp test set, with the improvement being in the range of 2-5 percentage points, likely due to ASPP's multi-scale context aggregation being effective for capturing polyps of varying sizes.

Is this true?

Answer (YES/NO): NO